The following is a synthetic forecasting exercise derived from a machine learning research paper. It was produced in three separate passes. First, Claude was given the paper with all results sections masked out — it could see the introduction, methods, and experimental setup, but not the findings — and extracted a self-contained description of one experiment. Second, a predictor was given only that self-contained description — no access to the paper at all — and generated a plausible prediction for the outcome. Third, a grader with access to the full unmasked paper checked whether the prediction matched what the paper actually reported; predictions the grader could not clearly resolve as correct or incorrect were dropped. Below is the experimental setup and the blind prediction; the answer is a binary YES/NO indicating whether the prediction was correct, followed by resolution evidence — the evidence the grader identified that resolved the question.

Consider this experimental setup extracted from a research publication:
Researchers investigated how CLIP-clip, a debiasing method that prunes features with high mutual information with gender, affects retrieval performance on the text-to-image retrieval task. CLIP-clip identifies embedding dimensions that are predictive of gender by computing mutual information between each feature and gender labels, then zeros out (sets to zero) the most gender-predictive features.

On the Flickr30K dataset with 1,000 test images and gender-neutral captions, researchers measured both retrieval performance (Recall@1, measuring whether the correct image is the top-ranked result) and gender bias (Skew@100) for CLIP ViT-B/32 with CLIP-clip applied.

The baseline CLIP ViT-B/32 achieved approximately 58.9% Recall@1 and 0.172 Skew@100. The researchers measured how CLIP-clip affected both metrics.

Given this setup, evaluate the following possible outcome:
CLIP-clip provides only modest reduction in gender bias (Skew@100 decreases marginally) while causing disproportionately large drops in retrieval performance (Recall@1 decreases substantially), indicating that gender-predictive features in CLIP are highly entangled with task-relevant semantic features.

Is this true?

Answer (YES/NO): NO